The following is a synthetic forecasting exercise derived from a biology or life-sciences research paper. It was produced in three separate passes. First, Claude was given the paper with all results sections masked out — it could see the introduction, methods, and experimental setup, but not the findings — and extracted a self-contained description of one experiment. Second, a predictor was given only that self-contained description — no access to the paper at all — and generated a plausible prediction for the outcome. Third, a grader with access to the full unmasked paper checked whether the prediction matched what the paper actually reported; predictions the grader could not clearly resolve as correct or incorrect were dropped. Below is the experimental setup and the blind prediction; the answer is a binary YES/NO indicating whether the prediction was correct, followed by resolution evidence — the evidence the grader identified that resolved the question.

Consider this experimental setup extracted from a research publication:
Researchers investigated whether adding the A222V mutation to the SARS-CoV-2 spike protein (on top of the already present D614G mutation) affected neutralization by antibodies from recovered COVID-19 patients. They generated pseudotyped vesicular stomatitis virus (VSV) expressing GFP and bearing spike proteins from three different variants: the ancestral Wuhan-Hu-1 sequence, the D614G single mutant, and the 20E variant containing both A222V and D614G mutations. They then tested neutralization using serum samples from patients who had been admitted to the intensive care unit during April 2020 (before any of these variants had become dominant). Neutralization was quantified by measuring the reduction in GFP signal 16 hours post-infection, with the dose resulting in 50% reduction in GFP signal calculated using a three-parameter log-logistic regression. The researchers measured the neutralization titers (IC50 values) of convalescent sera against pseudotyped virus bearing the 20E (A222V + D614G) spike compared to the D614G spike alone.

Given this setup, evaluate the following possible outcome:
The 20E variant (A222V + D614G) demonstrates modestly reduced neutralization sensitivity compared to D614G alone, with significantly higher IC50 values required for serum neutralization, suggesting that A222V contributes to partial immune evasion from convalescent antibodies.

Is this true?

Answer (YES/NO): NO